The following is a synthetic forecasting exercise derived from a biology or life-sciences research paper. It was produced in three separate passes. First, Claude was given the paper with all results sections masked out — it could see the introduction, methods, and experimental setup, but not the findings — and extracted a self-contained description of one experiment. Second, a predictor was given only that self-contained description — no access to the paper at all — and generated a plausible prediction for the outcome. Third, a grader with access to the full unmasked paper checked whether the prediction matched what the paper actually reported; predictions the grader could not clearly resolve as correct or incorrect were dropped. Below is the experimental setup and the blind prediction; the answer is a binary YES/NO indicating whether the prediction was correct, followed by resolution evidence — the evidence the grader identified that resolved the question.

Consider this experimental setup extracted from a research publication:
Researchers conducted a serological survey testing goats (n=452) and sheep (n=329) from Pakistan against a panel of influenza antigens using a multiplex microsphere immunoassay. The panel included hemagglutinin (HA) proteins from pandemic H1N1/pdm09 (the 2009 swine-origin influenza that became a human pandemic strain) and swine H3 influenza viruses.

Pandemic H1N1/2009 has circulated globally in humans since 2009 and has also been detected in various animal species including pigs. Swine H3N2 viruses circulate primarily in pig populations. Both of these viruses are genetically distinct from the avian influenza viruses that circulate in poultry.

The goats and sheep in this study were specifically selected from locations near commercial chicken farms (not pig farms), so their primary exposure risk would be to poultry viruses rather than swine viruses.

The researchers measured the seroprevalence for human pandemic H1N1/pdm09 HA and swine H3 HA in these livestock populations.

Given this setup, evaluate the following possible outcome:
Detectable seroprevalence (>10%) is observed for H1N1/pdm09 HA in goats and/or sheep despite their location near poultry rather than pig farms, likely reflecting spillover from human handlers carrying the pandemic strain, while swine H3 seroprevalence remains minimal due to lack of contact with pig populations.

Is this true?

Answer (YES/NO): NO